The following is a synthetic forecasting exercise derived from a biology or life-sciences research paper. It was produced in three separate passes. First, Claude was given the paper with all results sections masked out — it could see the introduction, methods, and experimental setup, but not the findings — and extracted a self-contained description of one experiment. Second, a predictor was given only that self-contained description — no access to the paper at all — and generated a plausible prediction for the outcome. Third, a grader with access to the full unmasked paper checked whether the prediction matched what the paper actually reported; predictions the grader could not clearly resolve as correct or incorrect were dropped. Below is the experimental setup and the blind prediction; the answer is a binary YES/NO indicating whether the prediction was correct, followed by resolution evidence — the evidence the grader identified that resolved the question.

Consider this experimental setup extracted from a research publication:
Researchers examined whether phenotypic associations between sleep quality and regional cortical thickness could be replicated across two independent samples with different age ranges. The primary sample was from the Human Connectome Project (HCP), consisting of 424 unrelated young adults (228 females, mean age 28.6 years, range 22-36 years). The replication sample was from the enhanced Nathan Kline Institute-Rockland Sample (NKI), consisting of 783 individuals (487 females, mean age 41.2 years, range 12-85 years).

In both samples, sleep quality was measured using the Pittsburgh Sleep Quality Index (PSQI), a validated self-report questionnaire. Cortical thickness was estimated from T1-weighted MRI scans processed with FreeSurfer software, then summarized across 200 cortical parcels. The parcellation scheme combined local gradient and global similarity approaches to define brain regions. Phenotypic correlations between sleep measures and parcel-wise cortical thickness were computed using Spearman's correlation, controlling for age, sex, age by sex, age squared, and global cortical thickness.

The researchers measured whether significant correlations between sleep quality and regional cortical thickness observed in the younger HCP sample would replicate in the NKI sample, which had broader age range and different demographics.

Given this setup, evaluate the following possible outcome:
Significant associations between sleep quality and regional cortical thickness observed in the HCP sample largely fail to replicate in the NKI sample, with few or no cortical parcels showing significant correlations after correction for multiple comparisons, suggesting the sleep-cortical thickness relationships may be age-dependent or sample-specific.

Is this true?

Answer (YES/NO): NO